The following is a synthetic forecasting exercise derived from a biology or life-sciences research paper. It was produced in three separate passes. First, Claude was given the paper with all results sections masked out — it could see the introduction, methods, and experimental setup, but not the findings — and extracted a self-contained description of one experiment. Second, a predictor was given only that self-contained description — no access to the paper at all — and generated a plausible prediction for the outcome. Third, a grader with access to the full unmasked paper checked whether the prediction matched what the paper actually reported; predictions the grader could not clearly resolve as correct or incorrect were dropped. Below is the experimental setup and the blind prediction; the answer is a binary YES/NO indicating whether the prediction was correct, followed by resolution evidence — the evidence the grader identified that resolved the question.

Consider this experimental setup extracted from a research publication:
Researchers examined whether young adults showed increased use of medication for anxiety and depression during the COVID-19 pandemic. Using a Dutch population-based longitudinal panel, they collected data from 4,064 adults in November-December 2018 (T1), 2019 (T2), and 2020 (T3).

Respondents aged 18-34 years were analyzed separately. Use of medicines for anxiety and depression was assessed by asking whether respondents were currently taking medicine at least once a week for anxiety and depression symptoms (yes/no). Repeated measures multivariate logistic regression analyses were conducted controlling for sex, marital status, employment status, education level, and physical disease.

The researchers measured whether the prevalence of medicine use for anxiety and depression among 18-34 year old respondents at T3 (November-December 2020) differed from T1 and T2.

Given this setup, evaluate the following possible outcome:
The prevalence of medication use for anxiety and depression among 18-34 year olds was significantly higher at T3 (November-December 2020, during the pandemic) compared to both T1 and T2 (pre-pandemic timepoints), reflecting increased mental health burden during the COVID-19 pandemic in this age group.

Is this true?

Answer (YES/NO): NO